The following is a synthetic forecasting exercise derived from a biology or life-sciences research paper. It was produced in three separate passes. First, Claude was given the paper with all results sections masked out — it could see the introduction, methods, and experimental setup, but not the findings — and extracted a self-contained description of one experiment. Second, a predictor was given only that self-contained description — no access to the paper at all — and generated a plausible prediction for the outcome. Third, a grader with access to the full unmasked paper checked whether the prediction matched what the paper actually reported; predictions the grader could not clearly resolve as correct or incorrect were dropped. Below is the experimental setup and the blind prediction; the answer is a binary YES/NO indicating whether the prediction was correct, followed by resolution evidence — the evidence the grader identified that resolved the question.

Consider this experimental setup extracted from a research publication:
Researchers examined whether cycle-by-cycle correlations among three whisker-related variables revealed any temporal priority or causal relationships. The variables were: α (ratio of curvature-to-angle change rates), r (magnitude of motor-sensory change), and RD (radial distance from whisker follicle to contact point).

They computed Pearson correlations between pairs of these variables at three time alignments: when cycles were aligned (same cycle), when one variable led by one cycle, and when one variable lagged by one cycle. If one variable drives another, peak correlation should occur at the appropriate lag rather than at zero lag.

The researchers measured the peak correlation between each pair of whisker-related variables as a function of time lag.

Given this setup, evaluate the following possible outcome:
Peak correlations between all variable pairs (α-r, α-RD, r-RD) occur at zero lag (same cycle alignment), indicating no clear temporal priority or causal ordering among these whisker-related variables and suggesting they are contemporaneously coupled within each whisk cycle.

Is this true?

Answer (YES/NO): YES